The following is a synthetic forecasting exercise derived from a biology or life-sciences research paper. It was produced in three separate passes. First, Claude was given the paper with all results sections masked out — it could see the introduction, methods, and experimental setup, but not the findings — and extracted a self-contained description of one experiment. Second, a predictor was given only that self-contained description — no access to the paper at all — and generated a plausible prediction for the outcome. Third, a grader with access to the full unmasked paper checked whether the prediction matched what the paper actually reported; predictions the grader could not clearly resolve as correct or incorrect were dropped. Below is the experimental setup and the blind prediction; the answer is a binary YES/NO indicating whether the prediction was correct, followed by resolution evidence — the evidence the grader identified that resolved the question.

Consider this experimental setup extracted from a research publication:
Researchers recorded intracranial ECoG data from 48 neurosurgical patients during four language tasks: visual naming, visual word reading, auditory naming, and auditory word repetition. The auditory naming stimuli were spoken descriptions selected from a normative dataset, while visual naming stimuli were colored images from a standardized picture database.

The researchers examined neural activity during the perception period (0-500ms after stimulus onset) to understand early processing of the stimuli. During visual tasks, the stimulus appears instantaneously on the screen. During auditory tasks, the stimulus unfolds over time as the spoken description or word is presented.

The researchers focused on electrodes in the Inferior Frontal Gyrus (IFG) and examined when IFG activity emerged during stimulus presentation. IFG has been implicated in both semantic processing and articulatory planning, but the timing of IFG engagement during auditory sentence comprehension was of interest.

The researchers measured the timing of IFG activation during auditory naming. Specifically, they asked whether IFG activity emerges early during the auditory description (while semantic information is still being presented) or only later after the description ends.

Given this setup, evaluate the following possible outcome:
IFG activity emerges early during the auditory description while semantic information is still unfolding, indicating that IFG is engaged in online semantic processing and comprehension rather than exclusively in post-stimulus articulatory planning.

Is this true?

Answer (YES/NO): YES